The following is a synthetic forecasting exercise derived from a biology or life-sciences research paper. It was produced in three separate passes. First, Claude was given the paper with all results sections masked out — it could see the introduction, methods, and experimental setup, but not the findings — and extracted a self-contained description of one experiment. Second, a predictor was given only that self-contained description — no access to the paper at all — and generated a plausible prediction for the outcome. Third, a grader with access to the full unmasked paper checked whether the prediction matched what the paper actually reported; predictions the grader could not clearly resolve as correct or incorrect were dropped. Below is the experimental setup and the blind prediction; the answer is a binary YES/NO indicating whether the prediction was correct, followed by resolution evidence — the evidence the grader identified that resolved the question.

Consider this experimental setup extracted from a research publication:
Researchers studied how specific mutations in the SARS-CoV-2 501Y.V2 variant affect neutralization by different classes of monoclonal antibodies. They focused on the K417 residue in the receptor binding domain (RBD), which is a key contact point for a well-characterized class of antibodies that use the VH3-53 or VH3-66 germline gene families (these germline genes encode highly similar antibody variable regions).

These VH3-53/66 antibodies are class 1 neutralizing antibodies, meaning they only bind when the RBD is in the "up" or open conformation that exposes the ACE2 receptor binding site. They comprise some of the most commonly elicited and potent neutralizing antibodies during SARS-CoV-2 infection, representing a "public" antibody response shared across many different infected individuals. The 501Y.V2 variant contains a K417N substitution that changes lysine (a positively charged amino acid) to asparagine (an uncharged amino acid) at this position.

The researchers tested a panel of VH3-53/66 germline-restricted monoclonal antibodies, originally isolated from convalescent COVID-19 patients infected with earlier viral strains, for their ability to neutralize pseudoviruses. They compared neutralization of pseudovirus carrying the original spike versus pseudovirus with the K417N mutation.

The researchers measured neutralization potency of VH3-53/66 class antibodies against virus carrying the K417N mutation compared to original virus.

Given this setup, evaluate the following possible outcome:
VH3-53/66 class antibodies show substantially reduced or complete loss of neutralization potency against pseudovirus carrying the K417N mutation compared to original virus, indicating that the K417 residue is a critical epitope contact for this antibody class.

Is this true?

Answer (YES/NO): YES